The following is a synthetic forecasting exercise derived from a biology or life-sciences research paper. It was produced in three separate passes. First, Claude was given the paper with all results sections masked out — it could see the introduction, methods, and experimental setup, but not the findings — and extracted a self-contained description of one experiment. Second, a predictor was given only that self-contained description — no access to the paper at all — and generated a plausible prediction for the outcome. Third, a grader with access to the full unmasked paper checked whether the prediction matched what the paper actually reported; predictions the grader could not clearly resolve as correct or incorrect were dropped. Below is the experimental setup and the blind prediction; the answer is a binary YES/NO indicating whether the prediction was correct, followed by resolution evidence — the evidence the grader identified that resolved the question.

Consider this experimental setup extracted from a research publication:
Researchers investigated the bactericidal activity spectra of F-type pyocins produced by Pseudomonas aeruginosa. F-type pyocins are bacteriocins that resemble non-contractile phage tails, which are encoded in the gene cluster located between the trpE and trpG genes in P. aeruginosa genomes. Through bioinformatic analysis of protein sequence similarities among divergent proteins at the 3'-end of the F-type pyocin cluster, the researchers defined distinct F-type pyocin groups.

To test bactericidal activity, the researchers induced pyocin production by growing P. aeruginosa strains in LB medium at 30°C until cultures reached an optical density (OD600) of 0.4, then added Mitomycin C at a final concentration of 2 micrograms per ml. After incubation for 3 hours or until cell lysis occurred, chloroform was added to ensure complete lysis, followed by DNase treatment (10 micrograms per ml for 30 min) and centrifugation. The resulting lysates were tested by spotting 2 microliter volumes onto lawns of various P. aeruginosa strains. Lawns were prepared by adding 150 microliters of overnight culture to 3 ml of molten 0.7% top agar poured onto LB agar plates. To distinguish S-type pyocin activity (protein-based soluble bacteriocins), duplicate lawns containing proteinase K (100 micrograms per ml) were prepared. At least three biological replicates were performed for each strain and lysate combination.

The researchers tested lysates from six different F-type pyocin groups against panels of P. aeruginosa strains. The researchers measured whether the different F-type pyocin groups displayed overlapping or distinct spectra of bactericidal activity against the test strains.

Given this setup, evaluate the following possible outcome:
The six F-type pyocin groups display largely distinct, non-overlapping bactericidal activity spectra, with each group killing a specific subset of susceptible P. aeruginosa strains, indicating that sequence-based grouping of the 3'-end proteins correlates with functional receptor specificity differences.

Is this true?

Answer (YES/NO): NO